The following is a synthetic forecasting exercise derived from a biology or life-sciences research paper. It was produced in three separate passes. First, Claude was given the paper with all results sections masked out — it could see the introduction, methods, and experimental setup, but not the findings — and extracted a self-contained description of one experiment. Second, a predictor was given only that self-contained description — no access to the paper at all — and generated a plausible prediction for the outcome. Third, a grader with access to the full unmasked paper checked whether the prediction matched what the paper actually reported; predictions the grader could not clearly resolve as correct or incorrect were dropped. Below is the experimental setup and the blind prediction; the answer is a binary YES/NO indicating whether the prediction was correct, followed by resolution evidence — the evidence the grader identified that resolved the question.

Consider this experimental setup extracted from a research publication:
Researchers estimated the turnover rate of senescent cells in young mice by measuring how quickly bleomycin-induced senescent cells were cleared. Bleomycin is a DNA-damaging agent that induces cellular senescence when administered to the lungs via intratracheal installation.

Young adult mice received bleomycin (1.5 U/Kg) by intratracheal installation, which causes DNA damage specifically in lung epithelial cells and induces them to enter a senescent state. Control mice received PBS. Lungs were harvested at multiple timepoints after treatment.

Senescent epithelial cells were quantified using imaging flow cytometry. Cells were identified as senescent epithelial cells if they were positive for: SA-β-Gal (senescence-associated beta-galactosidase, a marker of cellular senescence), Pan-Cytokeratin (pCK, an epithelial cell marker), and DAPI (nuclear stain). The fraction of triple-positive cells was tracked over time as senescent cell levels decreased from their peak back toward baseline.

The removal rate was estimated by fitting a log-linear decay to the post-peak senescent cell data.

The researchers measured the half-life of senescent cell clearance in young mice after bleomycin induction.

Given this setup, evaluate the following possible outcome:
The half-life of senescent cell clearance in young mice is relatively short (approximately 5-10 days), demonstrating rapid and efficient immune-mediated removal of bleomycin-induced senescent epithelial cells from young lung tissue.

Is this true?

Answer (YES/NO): YES